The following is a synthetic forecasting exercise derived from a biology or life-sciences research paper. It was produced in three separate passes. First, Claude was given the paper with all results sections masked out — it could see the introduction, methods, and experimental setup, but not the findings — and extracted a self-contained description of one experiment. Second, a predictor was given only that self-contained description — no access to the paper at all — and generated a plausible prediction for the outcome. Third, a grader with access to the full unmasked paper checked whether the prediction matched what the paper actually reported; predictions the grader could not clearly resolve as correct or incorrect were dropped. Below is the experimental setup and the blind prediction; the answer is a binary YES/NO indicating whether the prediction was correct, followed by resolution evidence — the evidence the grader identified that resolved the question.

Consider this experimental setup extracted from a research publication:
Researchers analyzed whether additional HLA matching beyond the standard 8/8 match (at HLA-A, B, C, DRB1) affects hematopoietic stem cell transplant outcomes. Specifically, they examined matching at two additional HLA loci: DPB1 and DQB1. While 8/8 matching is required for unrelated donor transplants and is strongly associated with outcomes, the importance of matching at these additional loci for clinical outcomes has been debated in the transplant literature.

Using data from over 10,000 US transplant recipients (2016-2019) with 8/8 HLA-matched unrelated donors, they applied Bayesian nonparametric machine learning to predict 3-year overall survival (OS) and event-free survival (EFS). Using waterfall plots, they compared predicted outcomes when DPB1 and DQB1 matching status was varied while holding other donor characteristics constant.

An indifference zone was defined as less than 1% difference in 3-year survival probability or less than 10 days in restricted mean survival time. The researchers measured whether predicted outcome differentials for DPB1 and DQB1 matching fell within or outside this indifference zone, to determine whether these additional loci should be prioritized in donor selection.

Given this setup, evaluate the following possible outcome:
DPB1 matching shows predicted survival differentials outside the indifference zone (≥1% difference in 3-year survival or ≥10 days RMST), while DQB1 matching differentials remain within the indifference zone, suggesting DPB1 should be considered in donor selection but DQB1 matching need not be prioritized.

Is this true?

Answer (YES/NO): NO